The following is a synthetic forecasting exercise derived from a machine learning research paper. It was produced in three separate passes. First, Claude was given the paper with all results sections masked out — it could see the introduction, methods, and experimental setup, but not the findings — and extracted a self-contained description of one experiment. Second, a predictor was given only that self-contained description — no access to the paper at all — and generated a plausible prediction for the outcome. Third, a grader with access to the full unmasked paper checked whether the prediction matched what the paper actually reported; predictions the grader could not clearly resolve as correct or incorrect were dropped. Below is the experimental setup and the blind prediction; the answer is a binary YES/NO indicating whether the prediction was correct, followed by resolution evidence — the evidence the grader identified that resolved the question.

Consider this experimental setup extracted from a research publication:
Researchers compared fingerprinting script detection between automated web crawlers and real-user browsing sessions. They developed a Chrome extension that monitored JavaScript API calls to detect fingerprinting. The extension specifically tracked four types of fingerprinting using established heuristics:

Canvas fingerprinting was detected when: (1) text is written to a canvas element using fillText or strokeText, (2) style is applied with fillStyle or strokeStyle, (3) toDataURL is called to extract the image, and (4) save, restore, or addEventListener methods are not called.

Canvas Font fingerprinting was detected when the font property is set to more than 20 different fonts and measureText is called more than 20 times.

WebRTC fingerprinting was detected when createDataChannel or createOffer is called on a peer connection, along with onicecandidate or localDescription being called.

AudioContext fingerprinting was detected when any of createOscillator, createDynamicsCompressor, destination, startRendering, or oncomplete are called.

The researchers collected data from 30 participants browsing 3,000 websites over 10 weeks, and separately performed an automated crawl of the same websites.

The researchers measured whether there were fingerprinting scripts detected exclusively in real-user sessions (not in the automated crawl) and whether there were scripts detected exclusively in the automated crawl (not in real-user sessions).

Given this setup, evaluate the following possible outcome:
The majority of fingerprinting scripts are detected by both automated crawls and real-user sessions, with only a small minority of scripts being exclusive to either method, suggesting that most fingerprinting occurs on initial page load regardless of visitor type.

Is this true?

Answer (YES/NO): NO